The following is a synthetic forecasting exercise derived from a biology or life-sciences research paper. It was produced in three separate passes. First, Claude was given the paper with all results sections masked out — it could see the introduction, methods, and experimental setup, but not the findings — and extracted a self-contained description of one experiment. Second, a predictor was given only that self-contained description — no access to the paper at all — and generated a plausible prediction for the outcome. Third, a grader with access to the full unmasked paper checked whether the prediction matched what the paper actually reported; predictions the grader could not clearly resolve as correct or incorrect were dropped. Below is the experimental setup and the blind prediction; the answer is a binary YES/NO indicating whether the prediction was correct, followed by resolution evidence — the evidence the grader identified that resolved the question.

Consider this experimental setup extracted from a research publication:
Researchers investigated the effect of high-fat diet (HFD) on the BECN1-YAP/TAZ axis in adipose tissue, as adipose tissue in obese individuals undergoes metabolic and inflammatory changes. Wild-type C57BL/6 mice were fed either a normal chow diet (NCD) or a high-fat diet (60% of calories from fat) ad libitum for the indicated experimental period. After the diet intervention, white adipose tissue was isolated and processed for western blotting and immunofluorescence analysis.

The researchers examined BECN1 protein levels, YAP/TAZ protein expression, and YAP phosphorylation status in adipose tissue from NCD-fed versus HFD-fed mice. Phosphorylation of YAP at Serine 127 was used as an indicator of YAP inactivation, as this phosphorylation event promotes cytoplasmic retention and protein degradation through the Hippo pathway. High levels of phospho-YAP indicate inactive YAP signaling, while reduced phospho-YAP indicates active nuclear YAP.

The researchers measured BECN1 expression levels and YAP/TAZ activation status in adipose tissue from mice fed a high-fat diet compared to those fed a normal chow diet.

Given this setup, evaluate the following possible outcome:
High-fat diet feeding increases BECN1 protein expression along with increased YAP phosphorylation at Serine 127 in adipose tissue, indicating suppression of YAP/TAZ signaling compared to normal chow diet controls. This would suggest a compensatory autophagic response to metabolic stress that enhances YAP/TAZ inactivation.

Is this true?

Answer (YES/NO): NO